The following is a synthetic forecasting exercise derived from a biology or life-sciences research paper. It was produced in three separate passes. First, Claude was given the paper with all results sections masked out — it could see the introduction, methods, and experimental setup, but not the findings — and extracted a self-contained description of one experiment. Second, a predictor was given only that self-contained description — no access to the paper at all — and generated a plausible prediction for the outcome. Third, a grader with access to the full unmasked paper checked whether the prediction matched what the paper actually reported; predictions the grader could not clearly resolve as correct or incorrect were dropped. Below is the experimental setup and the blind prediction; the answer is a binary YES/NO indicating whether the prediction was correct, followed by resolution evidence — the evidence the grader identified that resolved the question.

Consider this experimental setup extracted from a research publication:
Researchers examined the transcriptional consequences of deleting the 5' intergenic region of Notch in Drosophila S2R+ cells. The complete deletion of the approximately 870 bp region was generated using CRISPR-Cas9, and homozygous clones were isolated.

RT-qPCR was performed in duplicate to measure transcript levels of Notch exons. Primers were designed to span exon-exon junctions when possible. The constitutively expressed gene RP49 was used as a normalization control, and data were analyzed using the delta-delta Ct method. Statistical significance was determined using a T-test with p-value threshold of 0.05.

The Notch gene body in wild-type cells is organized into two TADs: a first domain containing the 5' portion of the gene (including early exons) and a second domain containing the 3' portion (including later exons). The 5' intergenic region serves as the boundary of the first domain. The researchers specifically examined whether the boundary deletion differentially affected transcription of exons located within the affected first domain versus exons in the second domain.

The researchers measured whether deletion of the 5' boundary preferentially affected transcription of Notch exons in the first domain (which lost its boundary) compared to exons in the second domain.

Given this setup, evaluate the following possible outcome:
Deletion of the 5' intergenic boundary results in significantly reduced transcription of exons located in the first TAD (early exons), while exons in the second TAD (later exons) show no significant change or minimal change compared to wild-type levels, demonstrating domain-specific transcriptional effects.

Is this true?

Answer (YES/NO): YES